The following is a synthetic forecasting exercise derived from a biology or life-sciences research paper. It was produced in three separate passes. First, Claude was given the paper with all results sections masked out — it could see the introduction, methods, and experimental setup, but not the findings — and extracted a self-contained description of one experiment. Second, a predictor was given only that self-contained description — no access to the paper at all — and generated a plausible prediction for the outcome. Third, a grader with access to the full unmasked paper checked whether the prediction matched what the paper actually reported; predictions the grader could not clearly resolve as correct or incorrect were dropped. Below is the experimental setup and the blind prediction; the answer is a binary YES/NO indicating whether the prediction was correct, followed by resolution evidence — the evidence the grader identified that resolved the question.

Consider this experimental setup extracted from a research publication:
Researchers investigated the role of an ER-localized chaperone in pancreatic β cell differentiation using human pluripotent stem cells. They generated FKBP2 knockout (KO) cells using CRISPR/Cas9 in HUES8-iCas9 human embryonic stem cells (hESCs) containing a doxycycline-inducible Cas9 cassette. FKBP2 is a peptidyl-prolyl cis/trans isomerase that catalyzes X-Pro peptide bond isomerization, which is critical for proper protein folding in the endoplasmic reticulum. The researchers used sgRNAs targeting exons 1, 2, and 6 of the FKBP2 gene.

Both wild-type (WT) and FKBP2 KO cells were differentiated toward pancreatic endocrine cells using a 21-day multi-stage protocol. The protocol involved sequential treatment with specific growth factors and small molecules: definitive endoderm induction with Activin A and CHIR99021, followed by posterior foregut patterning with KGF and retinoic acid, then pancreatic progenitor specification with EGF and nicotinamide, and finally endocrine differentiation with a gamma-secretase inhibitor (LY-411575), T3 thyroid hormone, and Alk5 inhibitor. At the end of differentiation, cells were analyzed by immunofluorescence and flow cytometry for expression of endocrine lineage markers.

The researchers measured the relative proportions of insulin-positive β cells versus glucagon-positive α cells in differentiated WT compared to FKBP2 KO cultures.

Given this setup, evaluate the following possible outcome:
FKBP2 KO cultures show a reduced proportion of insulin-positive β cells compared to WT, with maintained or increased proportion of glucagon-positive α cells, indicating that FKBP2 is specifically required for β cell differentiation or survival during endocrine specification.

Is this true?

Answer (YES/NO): NO